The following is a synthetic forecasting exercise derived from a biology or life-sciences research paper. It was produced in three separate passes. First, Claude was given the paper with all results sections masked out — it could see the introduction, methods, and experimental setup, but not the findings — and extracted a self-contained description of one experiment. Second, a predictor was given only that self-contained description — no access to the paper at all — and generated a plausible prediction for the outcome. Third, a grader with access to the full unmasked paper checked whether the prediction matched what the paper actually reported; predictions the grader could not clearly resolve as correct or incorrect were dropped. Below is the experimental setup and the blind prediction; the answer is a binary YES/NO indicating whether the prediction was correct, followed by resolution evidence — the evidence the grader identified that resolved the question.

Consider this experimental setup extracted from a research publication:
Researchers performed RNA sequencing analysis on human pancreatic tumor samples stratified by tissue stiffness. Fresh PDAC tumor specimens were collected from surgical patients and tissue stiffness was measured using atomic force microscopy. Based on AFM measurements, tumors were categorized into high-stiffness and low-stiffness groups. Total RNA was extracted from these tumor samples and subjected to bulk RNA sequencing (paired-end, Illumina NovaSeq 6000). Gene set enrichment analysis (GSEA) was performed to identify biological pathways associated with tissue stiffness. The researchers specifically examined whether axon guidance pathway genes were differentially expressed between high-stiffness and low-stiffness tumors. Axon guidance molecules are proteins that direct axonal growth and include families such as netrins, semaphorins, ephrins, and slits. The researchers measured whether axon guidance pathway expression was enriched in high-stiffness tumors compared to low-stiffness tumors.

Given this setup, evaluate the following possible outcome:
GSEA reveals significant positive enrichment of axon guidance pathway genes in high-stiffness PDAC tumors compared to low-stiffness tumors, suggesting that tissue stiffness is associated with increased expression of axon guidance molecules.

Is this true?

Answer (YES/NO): YES